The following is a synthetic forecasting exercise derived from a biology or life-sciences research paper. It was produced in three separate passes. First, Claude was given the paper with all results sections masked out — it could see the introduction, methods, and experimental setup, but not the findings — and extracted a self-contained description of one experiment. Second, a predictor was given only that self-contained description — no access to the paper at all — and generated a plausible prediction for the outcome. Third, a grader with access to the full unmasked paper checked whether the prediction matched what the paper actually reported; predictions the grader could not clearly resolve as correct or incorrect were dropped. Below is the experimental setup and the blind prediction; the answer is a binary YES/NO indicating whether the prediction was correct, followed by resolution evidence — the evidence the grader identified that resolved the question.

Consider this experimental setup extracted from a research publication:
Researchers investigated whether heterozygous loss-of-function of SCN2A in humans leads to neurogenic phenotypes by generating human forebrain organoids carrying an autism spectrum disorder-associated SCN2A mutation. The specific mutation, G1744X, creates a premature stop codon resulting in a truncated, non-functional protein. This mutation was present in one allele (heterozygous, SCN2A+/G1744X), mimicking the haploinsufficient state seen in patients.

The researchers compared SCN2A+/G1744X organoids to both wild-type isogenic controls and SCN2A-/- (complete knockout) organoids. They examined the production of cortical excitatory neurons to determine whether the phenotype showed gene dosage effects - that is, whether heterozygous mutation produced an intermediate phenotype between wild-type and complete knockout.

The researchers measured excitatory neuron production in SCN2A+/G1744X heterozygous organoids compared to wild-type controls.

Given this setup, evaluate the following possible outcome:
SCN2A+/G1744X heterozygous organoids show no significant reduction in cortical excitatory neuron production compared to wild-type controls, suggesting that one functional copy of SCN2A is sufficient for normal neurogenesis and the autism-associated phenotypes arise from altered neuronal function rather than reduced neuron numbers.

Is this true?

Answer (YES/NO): NO